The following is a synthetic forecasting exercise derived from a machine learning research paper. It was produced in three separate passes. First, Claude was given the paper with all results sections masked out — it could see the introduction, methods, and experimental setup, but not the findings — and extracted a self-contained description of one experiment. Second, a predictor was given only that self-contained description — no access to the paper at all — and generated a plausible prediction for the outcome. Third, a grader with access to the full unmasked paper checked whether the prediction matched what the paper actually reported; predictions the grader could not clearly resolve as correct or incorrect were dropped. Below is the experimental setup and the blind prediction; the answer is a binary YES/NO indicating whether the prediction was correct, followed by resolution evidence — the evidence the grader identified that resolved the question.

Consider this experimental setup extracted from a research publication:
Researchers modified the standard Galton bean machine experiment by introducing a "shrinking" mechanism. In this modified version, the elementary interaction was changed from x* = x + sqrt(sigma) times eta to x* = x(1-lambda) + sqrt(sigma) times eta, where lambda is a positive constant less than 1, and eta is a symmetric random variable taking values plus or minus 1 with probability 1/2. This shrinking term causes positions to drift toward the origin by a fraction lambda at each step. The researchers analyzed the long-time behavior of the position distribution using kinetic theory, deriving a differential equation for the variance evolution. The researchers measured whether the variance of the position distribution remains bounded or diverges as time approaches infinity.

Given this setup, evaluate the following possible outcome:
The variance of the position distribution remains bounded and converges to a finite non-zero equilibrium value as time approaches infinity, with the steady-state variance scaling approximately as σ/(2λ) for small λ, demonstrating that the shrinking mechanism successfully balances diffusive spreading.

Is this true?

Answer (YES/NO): YES